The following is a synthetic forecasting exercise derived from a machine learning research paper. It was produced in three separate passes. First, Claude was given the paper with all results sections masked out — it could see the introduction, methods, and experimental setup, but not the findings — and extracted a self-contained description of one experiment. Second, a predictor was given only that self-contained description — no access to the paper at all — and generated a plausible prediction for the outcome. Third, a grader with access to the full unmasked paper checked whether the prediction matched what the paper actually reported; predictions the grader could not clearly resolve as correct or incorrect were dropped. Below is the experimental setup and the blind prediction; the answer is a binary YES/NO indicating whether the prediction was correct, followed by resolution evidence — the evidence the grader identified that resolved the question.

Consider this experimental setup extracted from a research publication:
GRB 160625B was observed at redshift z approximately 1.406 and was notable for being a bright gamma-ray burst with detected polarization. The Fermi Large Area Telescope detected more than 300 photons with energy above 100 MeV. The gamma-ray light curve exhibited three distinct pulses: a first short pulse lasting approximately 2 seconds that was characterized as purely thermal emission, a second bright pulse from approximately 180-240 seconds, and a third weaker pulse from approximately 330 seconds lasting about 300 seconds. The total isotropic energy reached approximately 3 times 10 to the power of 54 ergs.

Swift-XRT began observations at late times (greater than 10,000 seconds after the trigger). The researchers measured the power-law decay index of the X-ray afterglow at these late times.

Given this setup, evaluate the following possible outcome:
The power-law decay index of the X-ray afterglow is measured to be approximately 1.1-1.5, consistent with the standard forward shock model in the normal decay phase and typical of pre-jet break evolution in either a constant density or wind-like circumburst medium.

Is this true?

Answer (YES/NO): YES